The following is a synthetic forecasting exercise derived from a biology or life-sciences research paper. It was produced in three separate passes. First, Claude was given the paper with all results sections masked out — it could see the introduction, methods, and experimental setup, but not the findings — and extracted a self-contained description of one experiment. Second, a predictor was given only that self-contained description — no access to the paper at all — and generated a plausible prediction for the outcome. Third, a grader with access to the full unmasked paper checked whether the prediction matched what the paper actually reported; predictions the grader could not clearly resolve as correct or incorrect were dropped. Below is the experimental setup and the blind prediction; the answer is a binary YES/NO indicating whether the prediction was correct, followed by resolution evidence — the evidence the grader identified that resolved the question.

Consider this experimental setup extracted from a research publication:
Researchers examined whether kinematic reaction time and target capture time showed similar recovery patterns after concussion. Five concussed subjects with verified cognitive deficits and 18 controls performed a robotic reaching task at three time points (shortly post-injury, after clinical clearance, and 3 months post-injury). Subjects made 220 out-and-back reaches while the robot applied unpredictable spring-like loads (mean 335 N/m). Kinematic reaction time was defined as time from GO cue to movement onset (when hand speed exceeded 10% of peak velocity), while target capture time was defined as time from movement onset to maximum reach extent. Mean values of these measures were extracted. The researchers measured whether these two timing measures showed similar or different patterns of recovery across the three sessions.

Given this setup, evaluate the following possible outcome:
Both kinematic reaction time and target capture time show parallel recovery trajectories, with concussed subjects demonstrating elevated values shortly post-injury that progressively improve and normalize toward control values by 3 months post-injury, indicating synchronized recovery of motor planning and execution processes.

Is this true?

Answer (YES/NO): NO